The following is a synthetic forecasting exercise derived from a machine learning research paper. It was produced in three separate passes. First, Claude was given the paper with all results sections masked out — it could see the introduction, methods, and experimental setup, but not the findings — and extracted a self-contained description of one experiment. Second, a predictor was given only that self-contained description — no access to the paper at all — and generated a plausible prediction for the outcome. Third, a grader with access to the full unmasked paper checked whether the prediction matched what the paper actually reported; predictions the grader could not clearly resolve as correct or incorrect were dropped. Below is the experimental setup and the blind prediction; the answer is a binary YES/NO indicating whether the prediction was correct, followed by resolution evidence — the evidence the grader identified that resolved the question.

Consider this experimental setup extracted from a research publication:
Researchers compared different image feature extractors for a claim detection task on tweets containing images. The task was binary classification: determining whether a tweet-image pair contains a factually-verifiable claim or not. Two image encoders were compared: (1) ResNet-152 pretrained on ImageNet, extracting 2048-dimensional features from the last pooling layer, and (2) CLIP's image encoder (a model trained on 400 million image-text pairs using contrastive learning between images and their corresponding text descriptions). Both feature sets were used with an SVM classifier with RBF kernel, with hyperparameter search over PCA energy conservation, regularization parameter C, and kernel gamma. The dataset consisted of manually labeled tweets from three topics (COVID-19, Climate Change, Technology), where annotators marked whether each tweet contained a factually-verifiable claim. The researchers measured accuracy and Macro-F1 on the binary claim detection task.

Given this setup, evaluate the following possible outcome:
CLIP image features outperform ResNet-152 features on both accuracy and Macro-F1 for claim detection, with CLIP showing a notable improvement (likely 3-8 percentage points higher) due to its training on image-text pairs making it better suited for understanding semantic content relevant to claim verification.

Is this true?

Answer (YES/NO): YES